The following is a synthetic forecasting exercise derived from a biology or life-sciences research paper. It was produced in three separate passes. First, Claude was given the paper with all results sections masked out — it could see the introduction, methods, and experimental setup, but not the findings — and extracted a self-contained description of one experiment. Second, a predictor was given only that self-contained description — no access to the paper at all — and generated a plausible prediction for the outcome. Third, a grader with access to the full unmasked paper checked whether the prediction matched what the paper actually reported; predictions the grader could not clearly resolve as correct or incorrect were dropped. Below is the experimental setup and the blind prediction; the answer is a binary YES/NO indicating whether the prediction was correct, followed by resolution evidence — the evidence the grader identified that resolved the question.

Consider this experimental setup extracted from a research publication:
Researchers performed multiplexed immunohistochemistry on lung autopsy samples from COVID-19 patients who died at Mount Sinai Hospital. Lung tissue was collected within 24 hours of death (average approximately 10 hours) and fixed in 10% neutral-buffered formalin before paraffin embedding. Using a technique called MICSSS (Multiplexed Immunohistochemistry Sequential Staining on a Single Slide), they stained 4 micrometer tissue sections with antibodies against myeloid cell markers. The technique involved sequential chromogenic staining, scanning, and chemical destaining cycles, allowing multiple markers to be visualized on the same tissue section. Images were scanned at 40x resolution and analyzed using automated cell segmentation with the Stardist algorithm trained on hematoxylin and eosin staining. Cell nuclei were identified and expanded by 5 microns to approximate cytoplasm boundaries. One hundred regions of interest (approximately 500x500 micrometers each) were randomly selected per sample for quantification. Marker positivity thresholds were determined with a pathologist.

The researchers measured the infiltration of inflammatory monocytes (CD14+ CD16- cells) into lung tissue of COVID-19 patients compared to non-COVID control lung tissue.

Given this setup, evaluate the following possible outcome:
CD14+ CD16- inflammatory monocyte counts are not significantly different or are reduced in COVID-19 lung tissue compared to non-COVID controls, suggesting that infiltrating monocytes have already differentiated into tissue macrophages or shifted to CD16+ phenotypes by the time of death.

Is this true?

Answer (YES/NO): NO